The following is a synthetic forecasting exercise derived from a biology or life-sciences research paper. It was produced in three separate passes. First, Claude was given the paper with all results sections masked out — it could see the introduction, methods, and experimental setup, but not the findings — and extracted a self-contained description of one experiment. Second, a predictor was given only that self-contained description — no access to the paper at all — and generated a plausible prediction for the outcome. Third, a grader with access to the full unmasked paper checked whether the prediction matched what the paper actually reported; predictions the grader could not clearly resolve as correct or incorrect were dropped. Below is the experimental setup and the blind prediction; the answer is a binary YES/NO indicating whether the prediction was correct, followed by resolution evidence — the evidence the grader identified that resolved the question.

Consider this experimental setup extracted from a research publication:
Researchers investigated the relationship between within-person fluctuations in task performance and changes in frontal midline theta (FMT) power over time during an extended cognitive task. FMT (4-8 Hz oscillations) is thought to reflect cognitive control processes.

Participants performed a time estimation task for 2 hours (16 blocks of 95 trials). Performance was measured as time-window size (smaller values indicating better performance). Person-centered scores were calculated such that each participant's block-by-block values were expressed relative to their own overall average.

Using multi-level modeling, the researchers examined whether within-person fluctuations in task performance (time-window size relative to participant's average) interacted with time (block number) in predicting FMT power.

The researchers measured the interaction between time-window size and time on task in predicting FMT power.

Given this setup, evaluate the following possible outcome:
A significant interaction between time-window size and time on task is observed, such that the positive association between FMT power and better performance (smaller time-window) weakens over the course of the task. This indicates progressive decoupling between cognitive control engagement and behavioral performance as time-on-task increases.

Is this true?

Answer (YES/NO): YES